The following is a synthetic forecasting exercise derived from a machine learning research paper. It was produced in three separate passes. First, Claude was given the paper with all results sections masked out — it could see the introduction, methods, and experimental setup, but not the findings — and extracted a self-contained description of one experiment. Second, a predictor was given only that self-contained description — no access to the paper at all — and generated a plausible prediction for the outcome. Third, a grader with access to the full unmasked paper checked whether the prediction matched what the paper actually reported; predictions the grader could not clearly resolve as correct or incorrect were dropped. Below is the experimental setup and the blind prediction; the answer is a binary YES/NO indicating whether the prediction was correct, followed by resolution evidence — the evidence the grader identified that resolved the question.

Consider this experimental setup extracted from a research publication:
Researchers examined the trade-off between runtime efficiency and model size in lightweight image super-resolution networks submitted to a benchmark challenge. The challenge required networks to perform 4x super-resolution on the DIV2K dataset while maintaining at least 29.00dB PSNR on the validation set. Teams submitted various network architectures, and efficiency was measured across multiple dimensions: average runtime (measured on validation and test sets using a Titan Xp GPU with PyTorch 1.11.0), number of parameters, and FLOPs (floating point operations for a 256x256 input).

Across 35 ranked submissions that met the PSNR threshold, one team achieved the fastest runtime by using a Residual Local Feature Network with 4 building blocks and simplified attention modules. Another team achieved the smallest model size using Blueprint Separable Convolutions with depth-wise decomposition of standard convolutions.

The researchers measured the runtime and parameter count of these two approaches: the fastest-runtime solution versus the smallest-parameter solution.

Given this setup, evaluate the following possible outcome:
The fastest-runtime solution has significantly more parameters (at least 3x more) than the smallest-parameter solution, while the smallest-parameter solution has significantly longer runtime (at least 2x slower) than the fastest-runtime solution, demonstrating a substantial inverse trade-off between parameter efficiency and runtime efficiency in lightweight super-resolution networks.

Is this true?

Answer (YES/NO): NO